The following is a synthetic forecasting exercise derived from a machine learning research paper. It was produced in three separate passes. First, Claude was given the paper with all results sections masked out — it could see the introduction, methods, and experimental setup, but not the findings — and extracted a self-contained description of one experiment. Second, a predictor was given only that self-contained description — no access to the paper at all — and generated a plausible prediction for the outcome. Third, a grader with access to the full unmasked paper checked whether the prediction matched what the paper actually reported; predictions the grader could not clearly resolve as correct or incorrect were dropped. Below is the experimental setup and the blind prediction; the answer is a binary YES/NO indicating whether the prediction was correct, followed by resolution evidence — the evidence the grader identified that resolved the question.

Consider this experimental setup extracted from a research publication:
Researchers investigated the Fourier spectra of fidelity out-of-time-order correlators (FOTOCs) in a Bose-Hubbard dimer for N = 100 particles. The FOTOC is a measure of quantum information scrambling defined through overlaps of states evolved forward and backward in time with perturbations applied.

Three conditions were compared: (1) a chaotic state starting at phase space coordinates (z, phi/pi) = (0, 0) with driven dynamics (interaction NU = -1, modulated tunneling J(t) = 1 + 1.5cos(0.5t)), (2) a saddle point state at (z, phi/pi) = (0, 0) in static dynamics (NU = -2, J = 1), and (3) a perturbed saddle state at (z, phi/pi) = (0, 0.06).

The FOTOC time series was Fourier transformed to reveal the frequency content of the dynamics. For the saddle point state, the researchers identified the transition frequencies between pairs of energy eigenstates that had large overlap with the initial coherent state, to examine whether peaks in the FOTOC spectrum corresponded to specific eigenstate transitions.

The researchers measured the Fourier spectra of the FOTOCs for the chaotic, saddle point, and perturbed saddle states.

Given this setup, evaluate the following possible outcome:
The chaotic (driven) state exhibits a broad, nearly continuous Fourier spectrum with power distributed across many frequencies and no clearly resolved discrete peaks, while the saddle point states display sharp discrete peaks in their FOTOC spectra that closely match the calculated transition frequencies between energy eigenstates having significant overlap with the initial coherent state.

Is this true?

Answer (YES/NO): YES